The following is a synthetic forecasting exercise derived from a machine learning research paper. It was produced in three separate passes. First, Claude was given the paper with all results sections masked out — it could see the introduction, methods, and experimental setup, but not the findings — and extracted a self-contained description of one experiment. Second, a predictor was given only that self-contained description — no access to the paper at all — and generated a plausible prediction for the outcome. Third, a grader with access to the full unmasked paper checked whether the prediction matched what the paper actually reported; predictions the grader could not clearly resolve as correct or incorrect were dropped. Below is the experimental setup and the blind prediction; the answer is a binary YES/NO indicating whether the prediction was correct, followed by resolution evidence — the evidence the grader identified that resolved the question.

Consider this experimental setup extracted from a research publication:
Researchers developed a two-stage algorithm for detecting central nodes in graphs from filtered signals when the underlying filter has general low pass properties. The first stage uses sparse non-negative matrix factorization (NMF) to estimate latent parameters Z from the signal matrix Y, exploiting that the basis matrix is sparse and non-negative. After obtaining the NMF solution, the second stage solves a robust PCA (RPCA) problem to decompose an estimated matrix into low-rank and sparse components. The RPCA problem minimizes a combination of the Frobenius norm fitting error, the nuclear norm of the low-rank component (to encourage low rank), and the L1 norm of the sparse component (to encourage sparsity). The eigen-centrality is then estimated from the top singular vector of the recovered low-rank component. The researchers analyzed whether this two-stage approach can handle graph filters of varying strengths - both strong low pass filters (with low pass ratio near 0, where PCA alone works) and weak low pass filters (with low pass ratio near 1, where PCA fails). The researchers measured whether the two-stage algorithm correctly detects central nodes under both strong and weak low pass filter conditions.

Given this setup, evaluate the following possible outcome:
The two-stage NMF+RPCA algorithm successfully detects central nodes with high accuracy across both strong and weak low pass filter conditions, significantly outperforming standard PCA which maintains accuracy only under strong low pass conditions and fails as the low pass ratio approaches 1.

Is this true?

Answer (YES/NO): YES